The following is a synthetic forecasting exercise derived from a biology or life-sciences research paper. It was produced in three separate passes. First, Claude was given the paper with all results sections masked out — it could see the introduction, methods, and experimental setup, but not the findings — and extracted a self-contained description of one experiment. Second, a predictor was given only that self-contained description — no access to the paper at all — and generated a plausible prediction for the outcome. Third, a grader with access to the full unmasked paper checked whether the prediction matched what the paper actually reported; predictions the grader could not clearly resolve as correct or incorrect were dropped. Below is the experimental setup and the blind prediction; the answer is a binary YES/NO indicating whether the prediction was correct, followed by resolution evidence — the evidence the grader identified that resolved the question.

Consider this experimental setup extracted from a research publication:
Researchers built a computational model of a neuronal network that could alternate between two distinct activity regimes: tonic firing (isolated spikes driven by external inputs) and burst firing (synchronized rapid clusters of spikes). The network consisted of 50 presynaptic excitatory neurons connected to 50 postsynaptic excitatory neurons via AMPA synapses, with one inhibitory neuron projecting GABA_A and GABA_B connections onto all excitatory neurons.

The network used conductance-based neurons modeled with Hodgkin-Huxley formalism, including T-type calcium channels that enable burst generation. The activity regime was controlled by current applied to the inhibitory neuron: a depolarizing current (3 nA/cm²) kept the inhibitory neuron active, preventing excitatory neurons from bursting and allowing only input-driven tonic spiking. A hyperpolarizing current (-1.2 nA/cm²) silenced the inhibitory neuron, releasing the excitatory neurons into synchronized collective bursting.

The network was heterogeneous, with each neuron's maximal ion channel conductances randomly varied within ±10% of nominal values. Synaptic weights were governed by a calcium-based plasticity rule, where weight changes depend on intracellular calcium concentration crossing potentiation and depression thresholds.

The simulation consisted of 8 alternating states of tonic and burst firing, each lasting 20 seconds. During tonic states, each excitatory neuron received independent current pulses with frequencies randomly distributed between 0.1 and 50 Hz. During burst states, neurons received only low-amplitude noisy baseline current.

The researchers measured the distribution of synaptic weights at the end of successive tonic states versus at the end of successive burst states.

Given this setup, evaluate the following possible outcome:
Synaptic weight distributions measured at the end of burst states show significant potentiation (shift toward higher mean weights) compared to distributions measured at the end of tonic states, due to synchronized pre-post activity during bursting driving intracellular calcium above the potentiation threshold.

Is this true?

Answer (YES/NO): NO